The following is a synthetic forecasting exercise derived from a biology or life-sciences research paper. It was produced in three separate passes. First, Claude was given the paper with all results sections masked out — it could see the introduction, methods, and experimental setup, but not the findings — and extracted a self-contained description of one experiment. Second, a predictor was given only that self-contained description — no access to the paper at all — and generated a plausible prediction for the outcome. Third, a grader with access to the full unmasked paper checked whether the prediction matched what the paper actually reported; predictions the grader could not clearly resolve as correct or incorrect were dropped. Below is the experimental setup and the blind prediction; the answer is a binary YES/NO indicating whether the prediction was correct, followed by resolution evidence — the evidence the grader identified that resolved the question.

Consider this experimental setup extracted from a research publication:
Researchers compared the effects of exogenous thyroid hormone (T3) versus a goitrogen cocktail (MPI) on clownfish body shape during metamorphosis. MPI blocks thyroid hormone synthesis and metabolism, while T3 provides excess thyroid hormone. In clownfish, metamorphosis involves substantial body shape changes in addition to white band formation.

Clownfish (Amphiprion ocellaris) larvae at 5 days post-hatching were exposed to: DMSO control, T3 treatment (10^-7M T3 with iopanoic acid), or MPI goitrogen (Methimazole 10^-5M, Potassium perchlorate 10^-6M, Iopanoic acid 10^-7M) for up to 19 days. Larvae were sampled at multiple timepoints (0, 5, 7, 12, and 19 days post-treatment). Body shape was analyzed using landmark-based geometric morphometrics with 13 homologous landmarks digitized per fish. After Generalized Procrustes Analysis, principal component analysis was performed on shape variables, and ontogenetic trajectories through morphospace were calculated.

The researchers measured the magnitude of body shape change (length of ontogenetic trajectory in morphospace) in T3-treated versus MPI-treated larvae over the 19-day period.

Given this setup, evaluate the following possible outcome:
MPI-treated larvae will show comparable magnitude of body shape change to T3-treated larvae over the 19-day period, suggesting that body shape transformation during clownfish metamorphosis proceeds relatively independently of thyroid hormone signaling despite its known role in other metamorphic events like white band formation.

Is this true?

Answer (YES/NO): NO